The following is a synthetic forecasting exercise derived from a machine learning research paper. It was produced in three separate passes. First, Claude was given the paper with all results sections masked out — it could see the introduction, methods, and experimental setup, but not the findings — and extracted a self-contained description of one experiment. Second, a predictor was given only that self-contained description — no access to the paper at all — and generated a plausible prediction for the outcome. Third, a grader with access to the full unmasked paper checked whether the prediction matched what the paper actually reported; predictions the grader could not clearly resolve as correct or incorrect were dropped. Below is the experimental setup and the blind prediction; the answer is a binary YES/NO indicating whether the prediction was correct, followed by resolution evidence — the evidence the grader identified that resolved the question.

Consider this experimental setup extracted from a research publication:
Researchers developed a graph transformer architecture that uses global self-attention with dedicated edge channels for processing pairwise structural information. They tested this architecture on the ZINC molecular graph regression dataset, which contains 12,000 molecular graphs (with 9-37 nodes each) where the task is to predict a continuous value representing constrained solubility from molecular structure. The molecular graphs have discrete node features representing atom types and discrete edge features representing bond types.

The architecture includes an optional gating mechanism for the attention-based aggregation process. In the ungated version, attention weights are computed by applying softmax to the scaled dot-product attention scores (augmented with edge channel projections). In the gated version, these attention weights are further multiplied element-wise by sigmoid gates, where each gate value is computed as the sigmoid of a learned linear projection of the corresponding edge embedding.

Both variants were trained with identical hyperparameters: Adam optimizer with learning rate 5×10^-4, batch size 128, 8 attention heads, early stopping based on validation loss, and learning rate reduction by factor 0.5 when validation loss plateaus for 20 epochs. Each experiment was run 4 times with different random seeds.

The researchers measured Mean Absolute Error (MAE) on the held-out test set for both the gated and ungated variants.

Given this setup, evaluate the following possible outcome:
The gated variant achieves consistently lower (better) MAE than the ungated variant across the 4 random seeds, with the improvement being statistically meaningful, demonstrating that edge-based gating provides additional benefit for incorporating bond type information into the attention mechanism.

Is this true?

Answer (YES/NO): YES